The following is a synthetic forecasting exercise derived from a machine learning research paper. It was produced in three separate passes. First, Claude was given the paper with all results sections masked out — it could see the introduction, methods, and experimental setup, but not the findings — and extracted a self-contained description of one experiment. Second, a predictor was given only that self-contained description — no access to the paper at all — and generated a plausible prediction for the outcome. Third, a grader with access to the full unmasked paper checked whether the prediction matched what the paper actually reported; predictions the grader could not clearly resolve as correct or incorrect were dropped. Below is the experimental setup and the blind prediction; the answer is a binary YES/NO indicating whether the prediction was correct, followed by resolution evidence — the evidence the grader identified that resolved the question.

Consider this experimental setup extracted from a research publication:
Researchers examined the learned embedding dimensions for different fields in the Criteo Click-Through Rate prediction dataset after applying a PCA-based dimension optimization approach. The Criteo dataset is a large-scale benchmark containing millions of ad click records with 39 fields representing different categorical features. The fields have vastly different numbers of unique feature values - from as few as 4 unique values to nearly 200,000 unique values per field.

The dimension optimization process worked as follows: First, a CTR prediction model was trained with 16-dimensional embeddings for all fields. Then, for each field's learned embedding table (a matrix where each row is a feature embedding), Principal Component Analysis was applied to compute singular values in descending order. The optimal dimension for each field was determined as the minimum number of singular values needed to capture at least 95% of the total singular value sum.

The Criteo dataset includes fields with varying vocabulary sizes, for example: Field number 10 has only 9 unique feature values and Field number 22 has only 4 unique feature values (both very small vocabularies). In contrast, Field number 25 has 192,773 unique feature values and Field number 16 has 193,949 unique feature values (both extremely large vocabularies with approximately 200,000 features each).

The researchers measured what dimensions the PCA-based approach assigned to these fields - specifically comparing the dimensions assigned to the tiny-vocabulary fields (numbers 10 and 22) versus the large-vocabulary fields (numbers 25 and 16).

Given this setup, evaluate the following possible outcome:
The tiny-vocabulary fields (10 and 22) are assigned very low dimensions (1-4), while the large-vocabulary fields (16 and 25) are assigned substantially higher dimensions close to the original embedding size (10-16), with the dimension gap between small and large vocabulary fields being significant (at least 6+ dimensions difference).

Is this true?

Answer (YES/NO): NO